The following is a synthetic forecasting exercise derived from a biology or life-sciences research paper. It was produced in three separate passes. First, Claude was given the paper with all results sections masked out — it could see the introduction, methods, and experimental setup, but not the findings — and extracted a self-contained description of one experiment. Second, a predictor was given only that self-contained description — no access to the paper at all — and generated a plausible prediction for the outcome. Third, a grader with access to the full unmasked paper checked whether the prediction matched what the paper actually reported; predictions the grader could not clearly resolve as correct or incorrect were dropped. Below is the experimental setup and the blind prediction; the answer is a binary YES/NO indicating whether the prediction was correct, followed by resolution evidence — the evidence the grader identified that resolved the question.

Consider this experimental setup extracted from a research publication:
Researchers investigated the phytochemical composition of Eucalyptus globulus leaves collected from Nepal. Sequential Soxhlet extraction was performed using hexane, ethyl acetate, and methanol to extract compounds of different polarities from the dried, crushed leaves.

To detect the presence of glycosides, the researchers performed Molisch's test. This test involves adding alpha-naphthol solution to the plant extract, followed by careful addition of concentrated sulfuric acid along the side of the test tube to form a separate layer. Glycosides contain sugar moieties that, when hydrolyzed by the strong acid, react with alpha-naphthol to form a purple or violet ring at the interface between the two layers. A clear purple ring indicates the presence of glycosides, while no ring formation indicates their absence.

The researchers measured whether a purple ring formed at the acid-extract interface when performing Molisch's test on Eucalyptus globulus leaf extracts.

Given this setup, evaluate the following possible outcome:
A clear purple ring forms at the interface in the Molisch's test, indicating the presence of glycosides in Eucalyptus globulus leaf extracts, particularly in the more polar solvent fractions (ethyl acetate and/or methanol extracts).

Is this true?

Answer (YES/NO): YES